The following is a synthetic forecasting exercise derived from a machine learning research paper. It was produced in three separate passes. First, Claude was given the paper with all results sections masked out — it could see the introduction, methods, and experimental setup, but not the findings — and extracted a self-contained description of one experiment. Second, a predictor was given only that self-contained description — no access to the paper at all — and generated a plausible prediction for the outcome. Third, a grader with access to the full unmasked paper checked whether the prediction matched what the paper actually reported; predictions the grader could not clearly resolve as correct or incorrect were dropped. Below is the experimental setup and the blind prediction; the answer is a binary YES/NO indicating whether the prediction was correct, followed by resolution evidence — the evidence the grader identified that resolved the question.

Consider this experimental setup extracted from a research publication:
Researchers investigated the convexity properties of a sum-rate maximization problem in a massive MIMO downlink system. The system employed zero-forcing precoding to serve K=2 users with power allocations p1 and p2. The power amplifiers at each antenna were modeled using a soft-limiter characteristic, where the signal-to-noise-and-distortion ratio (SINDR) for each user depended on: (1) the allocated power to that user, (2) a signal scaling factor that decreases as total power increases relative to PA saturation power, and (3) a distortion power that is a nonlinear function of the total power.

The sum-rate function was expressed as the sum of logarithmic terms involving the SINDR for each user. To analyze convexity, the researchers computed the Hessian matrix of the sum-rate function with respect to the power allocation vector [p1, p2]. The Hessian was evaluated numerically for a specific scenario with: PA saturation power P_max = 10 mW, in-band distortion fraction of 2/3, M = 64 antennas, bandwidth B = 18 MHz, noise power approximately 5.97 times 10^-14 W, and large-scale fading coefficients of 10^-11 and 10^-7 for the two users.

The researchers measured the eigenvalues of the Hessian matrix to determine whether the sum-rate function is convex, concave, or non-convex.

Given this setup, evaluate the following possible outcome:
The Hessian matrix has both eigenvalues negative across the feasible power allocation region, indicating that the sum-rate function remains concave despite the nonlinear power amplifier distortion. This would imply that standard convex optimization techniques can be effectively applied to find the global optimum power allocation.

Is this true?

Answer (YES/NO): NO